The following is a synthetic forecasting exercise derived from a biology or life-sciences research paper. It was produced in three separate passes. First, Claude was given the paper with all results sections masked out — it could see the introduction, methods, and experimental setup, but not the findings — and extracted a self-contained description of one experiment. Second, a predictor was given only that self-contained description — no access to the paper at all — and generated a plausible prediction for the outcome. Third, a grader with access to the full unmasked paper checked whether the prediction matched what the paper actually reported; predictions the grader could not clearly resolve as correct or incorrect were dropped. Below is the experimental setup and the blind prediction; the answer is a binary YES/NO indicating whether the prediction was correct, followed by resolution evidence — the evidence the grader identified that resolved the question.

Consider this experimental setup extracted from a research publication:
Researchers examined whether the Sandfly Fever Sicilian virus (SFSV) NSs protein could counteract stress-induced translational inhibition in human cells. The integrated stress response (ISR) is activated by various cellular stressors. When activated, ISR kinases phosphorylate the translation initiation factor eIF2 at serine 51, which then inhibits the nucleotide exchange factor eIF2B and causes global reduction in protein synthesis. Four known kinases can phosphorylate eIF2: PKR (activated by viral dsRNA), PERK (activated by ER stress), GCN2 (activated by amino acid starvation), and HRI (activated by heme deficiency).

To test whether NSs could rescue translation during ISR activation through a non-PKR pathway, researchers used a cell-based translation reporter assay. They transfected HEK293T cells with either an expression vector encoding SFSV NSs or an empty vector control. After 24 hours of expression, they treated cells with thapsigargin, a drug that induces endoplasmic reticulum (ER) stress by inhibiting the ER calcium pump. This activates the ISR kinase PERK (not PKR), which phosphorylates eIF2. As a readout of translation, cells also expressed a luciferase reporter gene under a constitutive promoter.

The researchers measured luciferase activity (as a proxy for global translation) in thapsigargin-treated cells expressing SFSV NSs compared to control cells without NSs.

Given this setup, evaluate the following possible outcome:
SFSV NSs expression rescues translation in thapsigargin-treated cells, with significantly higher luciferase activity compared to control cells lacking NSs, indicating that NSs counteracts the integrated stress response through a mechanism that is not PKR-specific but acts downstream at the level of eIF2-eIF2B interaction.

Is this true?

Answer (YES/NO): YES